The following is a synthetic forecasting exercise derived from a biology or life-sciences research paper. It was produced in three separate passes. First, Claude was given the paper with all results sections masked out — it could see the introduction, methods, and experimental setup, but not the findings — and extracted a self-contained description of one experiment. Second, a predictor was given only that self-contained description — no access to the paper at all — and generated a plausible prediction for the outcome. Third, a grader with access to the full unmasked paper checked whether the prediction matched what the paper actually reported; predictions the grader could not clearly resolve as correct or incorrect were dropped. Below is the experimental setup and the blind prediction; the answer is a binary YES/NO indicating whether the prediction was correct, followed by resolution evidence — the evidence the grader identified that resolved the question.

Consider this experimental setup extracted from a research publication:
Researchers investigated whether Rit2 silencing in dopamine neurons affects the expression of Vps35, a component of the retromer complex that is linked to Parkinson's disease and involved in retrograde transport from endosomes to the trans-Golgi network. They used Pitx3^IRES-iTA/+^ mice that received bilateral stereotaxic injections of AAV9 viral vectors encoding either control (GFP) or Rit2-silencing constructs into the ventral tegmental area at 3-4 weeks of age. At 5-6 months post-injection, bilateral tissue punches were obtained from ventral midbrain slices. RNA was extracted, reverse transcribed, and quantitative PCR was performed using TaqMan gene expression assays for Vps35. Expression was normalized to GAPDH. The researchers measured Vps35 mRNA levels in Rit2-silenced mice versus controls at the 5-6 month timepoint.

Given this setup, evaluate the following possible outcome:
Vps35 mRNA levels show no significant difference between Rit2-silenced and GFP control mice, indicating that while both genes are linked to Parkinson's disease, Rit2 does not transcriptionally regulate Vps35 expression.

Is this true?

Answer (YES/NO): NO